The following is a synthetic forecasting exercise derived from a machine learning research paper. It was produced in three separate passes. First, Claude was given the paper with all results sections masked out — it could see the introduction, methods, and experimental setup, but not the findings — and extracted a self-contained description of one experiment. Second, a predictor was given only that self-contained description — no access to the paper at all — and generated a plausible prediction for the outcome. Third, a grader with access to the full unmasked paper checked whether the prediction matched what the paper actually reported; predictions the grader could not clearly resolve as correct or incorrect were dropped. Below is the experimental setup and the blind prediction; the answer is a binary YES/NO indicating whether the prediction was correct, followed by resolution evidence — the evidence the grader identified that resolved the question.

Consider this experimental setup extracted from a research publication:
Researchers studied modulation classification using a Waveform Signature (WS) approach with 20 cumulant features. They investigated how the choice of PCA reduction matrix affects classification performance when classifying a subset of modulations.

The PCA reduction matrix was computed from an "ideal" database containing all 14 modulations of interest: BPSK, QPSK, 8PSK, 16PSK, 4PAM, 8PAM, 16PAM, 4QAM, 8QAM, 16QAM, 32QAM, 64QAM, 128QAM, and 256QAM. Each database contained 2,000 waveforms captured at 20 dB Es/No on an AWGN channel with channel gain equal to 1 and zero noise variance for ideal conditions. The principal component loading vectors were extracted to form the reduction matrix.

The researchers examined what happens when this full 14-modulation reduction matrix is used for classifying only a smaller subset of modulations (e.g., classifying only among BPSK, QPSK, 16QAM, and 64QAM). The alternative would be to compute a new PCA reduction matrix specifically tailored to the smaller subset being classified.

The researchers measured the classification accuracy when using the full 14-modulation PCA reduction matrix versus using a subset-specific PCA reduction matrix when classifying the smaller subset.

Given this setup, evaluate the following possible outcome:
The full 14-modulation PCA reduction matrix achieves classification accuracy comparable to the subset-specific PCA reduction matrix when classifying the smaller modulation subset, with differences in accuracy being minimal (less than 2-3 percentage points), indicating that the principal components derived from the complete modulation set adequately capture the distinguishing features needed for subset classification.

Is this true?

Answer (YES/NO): NO